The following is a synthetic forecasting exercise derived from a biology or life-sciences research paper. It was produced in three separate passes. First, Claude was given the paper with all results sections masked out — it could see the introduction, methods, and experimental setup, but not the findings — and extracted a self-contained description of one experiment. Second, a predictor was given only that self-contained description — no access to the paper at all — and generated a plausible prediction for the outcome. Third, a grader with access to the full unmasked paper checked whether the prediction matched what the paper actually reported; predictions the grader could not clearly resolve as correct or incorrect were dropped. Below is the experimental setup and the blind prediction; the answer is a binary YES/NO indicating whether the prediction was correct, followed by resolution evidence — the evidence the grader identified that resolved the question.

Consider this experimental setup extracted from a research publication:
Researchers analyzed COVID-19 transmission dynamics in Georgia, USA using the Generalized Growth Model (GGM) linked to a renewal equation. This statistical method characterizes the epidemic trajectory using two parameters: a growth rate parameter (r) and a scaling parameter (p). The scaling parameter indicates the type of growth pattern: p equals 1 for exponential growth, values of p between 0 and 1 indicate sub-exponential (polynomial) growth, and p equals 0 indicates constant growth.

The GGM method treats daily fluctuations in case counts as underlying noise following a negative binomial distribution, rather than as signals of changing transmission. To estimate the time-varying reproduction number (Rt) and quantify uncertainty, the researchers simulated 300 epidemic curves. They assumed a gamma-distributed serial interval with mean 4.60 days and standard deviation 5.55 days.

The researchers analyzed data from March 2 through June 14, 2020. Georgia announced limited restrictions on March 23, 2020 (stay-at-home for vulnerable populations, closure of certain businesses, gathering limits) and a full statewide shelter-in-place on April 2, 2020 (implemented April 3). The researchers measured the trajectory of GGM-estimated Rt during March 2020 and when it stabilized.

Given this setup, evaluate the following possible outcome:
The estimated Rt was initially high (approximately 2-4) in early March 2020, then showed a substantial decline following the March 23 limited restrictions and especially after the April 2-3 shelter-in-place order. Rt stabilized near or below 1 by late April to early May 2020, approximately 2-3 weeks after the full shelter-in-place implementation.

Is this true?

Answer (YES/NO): NO